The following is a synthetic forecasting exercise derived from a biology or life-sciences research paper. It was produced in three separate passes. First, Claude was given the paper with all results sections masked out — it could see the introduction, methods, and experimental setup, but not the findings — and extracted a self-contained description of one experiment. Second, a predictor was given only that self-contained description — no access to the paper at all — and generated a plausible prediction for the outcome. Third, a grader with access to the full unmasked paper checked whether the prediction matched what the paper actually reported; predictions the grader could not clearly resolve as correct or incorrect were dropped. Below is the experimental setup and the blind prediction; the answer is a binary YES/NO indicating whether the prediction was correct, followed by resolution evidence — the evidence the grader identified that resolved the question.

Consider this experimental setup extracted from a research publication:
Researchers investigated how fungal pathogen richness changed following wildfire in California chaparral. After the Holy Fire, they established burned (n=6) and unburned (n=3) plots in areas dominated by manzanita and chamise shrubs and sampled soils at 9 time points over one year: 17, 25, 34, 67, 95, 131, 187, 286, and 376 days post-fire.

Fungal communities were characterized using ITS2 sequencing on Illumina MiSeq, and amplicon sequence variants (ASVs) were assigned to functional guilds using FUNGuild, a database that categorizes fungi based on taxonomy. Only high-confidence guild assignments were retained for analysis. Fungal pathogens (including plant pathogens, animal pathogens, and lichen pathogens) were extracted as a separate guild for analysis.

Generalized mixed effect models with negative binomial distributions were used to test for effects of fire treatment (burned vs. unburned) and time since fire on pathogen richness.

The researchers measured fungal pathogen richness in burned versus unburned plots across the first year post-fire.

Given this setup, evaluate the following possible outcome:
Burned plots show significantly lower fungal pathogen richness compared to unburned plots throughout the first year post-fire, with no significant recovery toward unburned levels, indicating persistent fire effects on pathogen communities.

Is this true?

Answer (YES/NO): YES